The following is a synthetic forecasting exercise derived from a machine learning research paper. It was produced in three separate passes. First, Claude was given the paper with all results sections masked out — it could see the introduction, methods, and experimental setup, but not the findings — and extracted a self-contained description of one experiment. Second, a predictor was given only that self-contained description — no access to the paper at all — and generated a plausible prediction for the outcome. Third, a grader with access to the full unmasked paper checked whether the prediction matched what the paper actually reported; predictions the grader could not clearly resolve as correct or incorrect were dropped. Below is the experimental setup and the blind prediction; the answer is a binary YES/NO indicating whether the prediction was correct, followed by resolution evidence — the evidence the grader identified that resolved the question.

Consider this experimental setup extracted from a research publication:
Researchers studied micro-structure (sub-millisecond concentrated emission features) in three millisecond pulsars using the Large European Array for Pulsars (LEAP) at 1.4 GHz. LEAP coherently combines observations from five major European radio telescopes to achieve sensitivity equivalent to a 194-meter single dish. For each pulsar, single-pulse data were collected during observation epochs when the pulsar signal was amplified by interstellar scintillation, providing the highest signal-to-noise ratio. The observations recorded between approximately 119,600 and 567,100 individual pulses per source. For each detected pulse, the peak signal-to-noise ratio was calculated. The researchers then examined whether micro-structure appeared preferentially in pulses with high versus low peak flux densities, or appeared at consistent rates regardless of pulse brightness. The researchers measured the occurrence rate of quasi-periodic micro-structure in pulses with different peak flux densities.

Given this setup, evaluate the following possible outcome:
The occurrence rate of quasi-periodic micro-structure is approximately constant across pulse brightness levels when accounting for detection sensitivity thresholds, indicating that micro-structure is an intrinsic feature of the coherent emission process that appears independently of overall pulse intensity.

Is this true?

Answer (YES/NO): YES